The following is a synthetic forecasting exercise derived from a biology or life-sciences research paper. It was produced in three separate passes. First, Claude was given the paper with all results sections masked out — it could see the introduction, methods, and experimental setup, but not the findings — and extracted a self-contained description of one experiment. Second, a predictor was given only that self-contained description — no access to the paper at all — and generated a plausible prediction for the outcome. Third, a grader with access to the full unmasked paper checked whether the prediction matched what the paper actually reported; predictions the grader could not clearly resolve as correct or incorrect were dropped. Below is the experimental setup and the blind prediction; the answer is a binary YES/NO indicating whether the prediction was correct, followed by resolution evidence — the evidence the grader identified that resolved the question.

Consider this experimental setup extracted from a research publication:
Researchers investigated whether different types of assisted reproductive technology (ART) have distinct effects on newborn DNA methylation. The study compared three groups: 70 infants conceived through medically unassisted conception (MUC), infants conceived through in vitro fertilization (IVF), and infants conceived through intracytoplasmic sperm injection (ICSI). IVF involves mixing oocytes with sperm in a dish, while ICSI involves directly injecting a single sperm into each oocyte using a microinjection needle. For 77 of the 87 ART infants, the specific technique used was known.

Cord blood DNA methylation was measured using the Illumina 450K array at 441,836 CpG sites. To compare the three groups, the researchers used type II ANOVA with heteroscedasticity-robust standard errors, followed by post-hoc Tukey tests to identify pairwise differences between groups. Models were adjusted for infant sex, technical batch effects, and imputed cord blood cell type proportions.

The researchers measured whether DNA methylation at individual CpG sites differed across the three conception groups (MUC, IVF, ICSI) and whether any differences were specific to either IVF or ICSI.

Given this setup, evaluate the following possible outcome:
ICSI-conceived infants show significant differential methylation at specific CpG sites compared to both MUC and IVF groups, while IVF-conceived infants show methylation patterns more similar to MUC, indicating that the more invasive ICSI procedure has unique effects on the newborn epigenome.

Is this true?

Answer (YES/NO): NO